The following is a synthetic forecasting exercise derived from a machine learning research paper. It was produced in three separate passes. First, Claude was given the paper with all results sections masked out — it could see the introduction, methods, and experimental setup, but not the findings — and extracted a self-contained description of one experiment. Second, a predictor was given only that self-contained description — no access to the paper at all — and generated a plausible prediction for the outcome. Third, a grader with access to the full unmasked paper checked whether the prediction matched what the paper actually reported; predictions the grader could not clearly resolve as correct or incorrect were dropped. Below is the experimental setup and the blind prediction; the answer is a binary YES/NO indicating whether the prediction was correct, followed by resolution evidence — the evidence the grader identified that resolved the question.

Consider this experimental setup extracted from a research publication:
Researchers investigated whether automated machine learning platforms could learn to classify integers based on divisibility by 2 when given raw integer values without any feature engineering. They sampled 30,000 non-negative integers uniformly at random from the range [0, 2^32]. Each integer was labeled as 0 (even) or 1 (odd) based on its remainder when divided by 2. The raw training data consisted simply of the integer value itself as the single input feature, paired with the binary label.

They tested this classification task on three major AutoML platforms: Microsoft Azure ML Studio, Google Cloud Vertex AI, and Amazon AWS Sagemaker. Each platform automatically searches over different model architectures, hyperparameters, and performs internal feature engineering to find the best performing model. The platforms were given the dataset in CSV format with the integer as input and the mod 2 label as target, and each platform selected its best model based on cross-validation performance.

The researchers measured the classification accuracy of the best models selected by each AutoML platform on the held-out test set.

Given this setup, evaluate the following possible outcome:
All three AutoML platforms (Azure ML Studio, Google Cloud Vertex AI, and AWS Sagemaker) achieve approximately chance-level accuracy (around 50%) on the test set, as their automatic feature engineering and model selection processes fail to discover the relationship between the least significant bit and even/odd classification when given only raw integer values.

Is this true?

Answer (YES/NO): YES